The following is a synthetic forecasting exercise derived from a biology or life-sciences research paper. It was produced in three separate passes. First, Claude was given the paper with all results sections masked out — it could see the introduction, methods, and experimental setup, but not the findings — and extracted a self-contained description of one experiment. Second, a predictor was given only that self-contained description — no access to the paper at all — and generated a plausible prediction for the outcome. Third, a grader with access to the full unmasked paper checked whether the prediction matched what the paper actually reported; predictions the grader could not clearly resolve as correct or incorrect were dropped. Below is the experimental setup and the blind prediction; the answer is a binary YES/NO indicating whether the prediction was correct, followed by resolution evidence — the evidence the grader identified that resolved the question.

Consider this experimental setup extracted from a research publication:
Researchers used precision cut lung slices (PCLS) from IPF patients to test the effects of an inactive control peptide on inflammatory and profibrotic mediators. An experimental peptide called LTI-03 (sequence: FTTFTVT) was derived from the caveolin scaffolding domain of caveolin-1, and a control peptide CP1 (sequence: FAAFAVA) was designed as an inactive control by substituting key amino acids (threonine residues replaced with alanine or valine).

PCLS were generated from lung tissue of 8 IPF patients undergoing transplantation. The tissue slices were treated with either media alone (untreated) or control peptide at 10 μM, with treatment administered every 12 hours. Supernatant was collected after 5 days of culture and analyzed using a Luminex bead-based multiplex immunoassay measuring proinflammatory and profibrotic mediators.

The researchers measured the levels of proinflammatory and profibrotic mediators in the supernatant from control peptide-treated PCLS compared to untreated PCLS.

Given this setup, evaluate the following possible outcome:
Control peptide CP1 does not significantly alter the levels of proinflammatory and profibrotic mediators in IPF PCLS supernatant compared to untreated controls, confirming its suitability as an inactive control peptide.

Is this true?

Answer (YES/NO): NO